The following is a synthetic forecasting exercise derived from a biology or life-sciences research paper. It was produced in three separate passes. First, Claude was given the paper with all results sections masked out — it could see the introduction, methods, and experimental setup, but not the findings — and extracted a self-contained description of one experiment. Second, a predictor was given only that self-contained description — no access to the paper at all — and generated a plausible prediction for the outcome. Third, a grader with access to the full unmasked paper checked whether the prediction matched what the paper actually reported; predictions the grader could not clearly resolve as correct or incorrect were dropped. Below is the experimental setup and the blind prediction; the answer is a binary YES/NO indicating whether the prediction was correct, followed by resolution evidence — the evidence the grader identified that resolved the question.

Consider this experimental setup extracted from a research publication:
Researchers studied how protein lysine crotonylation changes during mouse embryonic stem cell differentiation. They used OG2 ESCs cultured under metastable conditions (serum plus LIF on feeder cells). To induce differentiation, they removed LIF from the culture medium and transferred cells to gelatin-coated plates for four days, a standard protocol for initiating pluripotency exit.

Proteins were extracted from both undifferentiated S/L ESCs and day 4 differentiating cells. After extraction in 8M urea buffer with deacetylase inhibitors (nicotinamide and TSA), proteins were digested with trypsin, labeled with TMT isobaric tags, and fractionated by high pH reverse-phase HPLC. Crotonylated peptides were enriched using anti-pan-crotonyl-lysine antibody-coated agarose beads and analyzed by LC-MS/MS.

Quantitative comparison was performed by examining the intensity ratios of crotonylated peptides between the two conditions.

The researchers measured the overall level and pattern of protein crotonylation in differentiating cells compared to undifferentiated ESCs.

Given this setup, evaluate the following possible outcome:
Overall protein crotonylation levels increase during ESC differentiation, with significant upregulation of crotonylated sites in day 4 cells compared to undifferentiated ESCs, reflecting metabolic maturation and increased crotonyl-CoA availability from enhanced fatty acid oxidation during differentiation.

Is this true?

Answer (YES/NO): NO